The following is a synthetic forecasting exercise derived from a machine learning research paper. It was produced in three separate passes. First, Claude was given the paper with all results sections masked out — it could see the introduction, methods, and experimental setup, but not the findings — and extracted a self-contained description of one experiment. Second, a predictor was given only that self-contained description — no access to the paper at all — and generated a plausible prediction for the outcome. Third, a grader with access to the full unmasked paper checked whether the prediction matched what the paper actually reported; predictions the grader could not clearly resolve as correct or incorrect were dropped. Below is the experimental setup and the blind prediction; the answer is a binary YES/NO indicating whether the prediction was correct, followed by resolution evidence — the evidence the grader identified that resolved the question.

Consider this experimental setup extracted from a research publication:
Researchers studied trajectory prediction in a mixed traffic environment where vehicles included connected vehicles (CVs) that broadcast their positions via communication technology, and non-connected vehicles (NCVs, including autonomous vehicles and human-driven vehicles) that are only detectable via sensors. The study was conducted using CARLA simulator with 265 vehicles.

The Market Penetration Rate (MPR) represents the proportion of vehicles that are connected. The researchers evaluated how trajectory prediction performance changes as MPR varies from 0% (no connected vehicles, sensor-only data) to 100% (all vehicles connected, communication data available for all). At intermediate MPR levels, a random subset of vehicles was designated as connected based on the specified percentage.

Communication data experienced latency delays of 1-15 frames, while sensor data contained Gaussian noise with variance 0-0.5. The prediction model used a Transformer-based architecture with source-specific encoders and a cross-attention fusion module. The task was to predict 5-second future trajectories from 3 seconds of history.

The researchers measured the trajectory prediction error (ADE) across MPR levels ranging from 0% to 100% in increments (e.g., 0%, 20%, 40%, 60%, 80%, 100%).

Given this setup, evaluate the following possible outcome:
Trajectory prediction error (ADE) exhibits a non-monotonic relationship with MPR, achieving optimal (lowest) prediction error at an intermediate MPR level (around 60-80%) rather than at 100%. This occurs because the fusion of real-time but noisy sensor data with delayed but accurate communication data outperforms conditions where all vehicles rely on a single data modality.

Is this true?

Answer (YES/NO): NO